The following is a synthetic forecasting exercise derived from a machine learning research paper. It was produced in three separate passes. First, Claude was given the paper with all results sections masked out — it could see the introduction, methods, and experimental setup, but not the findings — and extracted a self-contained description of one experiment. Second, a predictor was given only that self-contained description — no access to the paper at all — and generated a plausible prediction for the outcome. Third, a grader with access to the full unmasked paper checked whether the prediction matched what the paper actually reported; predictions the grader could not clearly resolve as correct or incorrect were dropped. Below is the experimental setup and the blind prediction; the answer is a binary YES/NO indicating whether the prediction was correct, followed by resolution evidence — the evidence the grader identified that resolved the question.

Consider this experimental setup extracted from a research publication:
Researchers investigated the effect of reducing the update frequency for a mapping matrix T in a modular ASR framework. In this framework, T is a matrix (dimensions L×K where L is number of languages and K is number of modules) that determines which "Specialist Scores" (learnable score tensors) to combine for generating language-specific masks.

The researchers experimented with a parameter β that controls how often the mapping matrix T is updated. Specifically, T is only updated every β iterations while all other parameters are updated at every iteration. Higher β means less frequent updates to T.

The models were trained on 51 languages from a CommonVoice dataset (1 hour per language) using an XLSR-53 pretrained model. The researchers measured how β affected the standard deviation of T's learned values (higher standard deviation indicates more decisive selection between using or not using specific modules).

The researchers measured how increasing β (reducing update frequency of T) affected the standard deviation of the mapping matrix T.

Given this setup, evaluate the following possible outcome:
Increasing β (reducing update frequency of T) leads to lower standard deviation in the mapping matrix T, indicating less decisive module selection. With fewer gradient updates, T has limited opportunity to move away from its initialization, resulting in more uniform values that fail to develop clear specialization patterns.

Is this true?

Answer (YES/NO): NO